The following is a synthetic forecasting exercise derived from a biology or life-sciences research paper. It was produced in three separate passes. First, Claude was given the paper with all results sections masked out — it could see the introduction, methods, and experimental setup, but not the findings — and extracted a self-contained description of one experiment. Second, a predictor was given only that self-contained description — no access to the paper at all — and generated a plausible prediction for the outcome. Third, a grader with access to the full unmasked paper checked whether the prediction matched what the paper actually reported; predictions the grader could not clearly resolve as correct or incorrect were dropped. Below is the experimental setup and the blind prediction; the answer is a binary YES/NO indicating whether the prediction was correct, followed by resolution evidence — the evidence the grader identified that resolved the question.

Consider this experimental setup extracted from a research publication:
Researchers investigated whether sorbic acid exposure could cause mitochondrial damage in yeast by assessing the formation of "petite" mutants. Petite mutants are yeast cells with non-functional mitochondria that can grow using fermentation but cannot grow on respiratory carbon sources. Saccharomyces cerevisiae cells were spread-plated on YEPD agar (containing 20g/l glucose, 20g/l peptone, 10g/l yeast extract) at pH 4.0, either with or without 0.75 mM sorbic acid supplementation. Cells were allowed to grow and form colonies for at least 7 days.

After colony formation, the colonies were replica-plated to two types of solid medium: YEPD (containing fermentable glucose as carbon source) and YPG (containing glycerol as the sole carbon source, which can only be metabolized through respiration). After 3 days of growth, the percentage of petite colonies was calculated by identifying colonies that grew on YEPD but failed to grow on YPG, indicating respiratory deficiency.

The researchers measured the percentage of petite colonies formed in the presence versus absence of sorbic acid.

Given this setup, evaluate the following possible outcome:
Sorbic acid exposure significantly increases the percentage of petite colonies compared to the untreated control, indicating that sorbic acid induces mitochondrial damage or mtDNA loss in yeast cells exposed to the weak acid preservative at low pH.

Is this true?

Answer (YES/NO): YES